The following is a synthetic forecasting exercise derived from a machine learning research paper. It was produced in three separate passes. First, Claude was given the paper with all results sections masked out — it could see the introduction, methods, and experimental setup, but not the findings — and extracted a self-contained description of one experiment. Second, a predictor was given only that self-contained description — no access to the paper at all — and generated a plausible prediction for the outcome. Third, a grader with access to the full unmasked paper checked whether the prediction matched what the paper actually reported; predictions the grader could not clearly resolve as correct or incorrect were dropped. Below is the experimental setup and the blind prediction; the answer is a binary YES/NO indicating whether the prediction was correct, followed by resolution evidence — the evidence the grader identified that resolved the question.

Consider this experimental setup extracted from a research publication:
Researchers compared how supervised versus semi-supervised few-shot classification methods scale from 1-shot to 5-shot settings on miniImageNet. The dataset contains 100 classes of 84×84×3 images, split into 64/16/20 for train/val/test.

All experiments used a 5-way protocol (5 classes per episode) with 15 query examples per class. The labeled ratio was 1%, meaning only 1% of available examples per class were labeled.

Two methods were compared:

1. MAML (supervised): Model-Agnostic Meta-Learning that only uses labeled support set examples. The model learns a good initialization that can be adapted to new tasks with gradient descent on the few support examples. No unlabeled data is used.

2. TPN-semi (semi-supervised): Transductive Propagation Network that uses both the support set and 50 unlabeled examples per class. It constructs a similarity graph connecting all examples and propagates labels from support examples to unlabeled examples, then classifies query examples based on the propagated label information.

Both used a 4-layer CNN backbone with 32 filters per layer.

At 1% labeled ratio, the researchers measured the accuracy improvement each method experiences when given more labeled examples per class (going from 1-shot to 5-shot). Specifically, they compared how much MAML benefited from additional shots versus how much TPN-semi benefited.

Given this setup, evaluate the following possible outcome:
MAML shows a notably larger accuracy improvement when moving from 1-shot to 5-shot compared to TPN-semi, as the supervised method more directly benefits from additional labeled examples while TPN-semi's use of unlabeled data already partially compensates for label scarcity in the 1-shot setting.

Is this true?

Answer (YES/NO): YES